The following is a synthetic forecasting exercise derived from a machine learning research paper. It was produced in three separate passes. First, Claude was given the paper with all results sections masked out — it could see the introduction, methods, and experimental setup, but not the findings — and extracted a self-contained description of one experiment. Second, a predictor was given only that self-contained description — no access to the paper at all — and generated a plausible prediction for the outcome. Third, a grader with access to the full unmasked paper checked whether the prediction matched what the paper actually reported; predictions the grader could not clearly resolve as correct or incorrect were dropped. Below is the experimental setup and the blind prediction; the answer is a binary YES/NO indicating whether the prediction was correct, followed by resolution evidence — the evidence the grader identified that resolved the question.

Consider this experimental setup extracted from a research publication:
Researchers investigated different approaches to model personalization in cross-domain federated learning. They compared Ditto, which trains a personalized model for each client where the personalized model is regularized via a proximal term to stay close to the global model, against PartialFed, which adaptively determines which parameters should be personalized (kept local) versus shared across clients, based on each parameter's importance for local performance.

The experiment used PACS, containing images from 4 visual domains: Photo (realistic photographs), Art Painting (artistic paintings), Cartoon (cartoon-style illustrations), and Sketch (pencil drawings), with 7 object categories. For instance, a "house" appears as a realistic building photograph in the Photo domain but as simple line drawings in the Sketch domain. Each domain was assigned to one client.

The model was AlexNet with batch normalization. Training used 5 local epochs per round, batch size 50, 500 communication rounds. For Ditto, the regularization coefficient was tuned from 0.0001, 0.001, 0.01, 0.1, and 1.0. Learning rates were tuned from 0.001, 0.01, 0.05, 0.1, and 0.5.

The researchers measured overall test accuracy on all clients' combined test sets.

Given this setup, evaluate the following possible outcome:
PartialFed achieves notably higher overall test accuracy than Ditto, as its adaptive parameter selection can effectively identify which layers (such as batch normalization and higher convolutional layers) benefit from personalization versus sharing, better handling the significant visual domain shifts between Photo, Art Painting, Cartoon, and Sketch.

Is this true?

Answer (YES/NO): NO